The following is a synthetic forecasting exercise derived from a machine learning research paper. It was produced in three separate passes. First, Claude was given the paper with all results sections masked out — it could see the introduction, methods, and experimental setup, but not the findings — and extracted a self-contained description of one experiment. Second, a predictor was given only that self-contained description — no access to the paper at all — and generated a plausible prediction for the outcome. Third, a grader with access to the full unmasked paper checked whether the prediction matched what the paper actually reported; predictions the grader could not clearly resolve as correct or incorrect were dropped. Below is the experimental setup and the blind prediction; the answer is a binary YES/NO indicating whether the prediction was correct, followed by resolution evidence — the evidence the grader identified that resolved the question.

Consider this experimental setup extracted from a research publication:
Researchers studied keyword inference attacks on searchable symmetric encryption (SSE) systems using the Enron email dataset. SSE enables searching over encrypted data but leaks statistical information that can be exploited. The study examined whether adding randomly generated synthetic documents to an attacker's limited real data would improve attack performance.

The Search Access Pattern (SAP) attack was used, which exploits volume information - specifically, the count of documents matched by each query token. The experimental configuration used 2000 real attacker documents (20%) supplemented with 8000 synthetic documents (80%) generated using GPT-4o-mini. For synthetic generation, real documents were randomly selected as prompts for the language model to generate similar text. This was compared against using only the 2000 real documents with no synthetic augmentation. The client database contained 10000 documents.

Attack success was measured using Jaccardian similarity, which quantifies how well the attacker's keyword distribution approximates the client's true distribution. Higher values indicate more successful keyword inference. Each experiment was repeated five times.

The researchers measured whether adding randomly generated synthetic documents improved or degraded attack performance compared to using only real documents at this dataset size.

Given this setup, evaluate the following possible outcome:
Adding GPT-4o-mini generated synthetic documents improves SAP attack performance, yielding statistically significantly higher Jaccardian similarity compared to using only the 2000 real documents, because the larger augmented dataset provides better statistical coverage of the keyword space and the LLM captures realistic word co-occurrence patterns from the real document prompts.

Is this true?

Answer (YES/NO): NO